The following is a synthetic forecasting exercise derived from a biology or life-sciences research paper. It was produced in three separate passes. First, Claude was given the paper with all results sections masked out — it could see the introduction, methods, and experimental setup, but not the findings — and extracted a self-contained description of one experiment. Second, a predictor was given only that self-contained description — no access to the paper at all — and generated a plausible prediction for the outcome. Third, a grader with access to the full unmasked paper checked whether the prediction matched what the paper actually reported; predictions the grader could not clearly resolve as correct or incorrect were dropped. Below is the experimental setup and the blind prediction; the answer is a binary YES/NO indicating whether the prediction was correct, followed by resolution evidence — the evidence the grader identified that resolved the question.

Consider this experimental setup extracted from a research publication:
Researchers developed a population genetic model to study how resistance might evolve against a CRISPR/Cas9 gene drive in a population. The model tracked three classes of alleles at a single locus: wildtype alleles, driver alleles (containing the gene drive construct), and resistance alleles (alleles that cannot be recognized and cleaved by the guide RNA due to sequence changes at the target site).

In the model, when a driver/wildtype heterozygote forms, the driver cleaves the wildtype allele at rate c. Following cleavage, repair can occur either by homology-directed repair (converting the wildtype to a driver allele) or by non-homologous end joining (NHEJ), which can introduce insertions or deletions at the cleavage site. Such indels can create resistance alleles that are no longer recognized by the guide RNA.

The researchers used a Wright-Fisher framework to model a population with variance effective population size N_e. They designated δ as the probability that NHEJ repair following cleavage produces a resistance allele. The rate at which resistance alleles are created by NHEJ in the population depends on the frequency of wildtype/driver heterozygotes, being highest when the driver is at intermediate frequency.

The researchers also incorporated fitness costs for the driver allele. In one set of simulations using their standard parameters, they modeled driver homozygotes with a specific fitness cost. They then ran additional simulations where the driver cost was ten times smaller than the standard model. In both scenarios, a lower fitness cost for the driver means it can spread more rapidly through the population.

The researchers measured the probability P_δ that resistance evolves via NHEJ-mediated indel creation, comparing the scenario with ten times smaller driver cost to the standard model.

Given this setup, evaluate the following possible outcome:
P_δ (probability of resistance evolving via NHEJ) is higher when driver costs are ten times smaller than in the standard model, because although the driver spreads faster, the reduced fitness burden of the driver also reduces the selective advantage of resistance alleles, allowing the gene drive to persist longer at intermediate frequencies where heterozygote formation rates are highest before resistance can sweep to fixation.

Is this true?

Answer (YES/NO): NO